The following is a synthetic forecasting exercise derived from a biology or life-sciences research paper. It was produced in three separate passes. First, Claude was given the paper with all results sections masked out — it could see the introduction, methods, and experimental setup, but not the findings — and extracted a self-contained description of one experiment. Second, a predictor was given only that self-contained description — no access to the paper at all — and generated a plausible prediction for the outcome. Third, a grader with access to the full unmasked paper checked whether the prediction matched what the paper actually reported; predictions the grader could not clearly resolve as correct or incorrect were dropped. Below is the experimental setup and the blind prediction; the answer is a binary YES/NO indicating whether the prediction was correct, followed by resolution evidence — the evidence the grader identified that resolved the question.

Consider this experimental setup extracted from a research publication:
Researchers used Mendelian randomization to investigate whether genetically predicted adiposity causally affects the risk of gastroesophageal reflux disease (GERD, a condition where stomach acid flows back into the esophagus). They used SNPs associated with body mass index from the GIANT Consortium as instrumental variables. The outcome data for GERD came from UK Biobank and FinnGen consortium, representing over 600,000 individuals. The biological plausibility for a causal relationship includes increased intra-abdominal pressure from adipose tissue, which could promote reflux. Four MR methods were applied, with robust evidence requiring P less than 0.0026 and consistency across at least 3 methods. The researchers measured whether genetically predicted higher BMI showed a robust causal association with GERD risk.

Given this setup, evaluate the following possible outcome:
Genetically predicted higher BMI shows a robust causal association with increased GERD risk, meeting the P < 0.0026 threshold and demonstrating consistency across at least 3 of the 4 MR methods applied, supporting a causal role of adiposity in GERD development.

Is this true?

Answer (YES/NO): NO